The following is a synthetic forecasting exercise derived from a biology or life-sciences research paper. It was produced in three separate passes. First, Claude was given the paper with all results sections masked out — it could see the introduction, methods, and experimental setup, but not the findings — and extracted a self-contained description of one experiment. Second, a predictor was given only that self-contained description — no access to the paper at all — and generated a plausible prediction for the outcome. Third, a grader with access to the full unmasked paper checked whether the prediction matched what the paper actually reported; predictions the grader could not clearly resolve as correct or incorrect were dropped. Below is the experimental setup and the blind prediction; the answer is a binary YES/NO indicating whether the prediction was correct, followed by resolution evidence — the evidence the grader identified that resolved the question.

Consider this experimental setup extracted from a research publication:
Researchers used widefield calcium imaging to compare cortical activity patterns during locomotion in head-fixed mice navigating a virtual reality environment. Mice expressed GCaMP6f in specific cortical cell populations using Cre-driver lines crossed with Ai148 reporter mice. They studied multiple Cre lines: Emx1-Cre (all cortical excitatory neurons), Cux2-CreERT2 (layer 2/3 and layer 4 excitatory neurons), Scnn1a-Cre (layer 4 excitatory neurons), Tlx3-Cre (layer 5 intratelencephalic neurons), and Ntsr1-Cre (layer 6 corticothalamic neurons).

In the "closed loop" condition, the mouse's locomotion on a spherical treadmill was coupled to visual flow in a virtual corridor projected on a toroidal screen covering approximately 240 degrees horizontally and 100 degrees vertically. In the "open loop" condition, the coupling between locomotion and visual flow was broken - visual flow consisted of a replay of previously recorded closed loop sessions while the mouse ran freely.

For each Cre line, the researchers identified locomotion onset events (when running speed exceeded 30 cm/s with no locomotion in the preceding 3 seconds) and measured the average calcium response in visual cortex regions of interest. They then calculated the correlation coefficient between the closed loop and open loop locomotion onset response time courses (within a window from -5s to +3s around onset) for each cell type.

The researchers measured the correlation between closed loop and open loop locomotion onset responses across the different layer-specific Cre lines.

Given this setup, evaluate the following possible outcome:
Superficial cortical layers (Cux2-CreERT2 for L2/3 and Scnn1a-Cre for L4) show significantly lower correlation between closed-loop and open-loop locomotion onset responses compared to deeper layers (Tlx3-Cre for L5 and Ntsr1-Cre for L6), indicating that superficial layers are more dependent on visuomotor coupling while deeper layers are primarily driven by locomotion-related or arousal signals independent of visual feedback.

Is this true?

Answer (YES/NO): NO